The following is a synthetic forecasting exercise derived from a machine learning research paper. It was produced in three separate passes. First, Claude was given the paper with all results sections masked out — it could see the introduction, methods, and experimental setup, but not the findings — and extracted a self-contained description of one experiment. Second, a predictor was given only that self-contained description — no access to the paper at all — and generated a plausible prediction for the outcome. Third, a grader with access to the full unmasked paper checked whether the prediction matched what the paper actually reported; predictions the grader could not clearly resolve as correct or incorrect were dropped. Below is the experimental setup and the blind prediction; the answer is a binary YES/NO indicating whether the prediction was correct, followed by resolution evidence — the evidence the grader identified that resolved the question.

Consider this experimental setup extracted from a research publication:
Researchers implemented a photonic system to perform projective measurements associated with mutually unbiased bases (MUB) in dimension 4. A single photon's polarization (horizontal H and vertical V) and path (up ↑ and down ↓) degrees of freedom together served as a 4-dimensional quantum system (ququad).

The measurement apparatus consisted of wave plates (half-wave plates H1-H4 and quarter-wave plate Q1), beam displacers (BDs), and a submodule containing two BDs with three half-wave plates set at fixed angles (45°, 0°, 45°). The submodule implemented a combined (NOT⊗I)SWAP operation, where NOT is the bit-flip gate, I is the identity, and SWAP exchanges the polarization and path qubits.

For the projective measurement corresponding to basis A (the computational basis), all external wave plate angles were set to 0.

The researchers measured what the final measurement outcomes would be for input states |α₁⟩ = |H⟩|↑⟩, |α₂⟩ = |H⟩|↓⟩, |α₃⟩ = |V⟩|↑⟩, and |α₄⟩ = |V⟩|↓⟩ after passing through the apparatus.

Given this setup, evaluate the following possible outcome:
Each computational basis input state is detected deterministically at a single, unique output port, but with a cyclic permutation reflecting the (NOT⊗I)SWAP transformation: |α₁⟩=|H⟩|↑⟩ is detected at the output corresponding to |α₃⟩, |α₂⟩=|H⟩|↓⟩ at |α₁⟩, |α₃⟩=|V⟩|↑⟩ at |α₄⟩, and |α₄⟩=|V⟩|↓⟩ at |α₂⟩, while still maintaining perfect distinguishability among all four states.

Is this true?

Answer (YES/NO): NO